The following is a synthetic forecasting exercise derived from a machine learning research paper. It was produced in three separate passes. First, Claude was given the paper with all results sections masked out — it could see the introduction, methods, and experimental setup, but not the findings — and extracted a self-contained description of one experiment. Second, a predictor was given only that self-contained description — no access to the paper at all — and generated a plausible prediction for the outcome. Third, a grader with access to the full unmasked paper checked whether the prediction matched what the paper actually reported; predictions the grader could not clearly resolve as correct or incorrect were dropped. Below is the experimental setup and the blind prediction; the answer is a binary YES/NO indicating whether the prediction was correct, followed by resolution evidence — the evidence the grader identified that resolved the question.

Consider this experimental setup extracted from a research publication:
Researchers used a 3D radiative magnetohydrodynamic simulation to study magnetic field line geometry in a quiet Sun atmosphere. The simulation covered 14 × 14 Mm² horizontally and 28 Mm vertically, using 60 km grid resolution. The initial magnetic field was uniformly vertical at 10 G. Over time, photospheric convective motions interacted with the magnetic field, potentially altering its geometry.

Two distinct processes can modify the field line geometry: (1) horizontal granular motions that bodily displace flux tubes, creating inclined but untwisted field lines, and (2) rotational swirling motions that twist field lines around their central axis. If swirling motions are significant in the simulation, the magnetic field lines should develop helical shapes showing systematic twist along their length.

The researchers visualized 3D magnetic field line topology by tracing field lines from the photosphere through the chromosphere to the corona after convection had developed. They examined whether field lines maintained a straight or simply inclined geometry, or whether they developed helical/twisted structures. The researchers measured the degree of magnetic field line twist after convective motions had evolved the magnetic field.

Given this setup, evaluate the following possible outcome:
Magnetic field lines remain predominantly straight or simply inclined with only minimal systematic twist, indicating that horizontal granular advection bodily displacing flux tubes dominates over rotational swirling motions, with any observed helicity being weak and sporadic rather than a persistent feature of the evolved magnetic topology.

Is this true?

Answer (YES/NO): NO